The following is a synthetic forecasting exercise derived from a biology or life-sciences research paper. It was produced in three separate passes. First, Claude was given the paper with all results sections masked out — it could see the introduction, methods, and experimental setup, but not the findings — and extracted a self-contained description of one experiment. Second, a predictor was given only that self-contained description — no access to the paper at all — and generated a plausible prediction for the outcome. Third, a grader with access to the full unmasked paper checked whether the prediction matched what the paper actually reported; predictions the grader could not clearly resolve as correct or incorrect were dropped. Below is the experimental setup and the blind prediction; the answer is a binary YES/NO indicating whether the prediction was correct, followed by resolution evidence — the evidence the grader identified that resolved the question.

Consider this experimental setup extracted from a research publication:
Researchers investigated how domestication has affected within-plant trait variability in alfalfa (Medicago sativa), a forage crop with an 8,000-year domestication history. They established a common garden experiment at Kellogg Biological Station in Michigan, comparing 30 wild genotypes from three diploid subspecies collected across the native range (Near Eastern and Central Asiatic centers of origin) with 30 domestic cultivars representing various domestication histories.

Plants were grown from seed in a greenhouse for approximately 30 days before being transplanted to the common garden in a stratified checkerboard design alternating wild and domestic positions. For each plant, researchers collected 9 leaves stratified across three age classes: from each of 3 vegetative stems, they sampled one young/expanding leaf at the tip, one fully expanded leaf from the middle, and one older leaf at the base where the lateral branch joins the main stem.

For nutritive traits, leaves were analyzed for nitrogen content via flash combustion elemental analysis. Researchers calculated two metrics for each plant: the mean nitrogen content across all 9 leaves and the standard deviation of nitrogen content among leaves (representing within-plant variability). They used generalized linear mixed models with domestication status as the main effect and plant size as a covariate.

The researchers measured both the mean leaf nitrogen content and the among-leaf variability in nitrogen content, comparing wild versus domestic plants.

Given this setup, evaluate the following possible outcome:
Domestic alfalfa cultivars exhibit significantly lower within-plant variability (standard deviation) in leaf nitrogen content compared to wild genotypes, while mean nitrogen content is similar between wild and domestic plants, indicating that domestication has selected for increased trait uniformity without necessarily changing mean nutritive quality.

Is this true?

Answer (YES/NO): NO